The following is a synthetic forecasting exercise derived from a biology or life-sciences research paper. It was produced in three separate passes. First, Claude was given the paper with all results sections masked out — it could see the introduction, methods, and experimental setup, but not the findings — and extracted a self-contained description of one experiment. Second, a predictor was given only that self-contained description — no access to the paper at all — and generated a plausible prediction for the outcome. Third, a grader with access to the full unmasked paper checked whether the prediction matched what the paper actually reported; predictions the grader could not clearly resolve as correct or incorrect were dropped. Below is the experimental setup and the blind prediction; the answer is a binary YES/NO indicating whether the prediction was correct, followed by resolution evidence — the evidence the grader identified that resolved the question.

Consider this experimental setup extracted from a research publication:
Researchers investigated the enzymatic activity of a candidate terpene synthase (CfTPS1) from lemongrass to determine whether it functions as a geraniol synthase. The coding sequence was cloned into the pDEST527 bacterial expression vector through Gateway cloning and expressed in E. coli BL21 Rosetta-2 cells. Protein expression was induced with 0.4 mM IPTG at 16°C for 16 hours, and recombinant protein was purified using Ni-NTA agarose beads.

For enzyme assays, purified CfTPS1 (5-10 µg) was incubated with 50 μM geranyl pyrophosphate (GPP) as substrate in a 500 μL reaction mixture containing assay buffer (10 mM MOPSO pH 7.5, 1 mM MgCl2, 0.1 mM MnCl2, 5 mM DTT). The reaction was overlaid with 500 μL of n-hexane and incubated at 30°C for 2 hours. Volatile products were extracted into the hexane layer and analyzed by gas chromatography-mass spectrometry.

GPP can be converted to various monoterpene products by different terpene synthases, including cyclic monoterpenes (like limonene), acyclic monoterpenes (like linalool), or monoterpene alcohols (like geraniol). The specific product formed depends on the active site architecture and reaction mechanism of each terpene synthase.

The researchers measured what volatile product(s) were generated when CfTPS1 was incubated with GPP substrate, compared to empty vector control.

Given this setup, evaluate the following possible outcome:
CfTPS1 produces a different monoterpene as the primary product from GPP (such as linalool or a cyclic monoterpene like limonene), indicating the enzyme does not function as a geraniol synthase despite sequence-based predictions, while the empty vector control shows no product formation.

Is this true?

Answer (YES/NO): NO